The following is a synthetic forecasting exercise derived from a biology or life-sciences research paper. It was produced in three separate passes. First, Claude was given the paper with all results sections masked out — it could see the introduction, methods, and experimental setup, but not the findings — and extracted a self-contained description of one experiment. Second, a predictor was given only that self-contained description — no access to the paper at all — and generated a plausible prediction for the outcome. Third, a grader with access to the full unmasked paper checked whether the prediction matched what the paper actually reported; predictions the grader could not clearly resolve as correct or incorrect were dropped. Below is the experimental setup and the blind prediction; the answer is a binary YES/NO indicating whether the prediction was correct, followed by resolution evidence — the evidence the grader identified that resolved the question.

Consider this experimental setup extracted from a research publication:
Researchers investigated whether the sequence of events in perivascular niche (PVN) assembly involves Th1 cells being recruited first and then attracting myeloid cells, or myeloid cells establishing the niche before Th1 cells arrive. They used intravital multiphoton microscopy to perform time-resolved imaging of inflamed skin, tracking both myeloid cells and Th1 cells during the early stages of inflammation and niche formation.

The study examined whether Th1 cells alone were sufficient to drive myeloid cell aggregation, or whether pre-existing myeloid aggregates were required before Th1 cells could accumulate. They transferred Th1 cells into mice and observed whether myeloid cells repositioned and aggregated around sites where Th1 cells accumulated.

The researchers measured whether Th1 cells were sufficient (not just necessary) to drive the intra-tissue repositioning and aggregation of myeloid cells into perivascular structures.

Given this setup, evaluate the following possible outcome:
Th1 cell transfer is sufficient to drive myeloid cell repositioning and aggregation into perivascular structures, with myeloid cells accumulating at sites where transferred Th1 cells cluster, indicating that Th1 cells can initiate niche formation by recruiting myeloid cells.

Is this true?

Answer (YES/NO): YES